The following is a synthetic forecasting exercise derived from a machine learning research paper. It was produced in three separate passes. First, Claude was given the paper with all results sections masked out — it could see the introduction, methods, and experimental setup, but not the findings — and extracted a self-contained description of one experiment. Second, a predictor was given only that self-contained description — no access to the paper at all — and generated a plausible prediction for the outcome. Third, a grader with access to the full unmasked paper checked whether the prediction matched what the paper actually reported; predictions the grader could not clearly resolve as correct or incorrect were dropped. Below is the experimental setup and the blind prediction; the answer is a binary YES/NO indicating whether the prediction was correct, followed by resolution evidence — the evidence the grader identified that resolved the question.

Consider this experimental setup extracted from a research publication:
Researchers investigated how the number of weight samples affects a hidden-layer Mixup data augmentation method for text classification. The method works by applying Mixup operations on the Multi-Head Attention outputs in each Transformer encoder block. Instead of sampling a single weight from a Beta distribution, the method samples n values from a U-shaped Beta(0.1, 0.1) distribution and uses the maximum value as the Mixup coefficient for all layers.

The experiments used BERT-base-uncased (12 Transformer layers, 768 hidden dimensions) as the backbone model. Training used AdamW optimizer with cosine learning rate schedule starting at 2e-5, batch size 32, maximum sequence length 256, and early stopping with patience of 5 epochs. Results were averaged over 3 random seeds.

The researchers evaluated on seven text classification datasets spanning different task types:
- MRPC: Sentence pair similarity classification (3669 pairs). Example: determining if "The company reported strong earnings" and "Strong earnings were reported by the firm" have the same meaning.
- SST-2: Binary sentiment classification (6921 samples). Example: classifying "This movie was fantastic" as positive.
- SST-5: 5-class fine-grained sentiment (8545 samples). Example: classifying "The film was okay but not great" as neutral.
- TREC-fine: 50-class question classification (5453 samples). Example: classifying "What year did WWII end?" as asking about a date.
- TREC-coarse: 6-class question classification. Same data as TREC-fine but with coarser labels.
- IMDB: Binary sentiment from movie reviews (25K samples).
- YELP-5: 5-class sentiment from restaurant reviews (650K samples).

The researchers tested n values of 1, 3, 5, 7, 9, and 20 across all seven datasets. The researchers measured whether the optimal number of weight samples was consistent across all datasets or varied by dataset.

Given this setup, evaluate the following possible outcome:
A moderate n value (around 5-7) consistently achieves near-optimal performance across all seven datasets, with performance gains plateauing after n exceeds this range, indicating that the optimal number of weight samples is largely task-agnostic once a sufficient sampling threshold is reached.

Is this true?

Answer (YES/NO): YES